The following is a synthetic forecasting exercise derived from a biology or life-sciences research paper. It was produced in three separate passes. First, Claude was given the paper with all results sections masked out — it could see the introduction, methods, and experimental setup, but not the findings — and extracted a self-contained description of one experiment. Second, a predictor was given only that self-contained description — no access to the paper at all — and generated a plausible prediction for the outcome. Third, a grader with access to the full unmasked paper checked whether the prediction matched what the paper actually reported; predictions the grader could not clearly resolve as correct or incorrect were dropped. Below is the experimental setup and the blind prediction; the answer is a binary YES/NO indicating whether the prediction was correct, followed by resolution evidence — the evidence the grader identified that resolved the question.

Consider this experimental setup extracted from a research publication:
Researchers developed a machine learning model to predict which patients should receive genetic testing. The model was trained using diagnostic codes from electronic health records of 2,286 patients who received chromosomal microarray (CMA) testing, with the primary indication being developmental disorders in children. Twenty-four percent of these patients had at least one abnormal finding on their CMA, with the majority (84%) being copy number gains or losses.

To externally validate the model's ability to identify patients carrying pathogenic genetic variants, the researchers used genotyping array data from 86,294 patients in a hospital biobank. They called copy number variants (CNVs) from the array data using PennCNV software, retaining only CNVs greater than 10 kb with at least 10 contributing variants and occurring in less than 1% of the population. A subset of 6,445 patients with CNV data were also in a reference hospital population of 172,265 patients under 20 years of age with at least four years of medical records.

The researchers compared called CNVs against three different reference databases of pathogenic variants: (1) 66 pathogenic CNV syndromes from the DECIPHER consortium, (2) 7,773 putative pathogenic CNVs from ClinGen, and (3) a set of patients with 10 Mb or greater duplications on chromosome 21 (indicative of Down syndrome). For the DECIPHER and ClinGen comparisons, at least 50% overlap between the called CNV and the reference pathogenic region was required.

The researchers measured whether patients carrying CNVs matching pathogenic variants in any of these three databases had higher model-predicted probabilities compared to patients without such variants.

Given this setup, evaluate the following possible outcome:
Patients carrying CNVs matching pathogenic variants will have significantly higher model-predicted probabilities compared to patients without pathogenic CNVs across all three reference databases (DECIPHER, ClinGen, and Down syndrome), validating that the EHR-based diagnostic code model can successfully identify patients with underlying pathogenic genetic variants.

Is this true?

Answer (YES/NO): YES